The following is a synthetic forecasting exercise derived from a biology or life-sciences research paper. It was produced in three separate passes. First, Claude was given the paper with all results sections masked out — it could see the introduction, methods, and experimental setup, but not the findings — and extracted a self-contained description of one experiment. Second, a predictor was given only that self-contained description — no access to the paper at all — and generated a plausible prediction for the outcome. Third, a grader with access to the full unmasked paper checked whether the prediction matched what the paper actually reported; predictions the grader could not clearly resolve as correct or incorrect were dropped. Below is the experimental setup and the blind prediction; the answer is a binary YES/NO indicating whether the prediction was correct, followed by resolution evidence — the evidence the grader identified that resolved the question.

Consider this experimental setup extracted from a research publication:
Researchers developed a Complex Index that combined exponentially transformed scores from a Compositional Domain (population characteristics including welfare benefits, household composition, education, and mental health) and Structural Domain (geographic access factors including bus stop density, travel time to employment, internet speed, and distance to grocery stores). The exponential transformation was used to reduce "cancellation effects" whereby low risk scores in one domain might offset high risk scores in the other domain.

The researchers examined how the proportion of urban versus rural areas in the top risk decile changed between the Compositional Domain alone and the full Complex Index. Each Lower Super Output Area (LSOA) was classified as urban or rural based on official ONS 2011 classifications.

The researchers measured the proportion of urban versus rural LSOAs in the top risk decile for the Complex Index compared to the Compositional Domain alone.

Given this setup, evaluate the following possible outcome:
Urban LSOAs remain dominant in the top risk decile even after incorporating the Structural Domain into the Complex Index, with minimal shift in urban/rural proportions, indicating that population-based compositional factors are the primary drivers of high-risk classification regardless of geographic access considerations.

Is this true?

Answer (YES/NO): NO